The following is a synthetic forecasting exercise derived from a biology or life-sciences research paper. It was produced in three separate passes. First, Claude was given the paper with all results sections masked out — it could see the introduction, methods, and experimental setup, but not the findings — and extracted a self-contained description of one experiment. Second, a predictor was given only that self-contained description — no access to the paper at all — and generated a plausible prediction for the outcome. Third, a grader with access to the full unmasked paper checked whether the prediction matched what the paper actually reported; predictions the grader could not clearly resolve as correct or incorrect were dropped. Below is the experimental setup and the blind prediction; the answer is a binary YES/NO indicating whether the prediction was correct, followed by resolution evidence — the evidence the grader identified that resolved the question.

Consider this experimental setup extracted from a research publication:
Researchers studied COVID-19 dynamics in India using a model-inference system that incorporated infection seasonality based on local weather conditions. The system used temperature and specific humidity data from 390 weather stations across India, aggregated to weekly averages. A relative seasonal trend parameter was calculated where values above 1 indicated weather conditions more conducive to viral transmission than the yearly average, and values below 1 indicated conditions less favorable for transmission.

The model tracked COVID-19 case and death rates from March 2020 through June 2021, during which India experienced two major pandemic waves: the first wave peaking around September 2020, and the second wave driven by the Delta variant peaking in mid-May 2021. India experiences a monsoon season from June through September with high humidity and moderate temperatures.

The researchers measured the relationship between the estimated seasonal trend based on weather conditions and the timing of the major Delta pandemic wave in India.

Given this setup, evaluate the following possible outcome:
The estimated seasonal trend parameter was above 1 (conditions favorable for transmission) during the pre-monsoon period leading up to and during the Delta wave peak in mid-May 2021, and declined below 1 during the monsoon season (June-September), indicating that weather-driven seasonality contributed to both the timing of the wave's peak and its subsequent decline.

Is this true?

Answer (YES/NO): NO